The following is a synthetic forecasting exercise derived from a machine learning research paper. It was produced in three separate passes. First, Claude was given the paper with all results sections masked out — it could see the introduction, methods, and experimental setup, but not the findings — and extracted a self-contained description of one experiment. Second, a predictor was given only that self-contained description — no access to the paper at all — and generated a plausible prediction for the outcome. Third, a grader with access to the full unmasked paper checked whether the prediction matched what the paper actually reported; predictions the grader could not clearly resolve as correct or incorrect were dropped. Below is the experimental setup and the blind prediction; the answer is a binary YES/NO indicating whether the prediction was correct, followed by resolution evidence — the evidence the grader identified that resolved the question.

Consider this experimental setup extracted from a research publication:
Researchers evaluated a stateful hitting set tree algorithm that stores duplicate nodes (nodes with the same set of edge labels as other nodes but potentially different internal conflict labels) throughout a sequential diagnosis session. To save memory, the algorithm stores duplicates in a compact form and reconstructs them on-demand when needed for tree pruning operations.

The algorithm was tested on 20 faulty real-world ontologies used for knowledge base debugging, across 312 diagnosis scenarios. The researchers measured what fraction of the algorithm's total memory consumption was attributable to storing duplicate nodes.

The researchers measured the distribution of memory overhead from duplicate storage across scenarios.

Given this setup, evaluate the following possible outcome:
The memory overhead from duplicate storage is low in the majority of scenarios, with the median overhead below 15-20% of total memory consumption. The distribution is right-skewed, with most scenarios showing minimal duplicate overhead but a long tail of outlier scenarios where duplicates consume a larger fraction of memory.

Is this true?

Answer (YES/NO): NO